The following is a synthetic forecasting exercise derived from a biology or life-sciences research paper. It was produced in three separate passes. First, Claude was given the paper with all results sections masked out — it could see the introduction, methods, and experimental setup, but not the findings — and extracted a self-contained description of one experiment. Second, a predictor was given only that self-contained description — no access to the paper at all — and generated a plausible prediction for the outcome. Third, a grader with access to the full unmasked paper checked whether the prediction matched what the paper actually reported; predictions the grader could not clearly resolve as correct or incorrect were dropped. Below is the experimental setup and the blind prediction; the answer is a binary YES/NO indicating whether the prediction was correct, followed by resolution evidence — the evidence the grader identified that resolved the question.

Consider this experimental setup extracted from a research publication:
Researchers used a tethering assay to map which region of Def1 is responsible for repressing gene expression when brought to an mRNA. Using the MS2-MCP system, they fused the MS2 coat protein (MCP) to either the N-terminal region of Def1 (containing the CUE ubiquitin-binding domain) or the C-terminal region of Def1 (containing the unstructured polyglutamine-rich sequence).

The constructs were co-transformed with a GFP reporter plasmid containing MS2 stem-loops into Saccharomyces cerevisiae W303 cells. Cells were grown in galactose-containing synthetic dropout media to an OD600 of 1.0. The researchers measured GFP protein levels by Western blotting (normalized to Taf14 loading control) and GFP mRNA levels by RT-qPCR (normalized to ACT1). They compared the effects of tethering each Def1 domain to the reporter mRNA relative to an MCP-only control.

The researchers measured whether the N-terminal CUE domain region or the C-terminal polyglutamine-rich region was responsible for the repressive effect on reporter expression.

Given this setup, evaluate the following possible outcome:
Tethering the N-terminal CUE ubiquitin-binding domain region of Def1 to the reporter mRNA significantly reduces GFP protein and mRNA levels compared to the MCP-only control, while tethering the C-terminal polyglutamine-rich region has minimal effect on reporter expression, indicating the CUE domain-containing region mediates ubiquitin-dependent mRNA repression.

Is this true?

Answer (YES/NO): NO